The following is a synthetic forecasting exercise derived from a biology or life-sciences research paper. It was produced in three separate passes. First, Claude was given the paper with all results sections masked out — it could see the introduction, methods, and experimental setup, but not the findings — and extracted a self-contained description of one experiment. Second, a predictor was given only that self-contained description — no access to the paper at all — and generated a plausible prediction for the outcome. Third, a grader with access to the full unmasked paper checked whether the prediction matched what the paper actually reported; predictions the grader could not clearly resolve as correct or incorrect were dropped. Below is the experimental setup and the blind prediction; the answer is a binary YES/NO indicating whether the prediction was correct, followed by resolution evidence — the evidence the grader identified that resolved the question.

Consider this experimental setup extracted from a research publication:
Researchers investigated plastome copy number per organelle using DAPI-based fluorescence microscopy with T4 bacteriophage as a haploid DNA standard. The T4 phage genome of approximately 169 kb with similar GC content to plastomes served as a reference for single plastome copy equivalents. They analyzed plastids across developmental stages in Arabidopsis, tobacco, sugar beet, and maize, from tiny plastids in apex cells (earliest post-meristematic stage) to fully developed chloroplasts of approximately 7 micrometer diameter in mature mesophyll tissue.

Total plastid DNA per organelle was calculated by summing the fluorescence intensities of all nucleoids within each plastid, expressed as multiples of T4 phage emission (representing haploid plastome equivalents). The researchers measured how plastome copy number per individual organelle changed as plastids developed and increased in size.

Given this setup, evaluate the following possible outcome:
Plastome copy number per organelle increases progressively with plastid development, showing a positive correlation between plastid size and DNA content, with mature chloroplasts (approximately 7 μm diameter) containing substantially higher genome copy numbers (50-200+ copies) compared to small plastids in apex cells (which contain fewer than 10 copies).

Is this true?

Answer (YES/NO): NO